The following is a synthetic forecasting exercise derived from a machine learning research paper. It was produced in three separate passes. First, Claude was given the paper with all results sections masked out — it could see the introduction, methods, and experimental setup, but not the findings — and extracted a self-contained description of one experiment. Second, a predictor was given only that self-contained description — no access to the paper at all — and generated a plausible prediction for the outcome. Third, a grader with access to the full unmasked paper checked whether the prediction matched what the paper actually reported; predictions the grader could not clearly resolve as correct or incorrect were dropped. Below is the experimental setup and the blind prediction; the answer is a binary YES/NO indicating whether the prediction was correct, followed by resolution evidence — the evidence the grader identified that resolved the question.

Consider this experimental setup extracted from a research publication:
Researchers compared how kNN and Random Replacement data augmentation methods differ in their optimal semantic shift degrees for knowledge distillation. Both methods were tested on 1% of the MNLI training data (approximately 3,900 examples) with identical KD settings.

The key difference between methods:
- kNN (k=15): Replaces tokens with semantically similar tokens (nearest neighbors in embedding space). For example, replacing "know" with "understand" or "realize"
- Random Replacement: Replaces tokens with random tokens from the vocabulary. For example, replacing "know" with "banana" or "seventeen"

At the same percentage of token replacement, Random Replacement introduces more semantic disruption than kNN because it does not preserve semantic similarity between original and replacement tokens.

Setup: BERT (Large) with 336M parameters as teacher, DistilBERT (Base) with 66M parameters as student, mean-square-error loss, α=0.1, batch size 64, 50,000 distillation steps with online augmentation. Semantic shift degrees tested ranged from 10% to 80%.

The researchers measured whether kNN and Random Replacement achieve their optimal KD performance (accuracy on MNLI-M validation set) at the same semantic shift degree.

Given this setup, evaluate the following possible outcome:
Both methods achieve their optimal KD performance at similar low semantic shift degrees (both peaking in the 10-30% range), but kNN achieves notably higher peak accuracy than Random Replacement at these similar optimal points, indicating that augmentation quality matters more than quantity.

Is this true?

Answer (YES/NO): NO